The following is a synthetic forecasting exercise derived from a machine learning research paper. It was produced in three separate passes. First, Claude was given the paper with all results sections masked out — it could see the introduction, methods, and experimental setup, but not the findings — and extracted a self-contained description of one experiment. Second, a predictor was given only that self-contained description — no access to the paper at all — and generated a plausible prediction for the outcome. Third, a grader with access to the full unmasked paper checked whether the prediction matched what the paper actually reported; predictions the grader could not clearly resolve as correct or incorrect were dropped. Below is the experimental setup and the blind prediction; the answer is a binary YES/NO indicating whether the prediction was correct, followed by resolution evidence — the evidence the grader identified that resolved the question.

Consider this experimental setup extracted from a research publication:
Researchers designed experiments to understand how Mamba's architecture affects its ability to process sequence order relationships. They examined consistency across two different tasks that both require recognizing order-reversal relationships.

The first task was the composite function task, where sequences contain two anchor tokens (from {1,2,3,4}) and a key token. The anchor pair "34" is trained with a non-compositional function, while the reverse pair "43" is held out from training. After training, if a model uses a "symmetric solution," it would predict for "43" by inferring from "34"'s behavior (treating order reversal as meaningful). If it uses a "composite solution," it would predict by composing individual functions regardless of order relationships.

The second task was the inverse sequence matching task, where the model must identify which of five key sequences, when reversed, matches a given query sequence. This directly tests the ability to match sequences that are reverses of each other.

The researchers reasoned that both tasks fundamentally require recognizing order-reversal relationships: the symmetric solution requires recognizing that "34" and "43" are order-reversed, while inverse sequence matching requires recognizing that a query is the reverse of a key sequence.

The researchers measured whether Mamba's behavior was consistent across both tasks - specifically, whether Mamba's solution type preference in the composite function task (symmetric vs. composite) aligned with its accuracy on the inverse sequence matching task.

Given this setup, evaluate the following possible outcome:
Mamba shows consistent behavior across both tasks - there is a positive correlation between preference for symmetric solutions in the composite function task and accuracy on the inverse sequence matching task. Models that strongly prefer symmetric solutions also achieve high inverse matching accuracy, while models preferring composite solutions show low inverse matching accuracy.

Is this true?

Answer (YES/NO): YES